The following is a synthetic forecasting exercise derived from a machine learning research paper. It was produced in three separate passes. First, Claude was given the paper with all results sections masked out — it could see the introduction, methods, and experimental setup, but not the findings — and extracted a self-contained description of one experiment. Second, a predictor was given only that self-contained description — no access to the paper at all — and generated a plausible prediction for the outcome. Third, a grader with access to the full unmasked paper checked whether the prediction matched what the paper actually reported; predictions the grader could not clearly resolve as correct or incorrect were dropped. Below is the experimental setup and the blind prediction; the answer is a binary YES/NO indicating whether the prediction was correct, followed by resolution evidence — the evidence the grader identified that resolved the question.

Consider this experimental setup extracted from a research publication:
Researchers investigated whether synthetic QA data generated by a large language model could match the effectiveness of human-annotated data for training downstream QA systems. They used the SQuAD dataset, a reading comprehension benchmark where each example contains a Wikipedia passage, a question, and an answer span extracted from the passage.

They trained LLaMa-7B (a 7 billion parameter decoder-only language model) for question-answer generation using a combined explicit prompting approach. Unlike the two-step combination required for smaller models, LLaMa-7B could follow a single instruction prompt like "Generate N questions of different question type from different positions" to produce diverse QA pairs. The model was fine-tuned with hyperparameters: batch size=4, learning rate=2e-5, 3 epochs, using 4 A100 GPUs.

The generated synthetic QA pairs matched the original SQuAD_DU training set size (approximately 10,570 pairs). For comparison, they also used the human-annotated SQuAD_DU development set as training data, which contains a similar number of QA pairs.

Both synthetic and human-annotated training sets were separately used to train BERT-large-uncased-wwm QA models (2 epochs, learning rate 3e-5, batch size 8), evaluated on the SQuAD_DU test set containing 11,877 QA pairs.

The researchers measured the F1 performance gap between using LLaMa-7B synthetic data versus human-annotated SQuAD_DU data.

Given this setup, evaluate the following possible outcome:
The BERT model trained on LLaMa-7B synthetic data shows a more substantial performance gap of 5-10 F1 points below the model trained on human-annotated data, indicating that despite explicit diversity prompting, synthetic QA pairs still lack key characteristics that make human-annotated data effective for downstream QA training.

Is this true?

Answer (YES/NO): NO